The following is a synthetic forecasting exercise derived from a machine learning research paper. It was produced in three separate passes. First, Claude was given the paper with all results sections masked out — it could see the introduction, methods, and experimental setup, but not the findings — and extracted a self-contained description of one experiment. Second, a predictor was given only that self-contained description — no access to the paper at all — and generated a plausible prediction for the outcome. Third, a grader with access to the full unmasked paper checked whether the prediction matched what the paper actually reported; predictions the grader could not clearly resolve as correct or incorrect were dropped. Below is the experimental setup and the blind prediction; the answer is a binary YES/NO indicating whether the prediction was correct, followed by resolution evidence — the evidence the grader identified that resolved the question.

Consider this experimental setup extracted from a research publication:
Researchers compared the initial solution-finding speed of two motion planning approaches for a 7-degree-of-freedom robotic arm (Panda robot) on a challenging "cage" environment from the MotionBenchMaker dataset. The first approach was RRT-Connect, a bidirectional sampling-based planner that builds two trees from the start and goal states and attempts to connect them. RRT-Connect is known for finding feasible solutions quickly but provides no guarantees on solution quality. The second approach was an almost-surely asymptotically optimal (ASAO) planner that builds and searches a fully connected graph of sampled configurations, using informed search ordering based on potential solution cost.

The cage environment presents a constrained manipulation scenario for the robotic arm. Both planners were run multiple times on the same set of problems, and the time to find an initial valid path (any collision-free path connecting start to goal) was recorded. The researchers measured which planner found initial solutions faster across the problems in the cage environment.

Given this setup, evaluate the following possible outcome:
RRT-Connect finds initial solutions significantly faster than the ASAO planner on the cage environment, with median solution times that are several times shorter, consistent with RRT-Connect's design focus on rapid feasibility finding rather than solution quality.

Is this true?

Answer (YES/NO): YES